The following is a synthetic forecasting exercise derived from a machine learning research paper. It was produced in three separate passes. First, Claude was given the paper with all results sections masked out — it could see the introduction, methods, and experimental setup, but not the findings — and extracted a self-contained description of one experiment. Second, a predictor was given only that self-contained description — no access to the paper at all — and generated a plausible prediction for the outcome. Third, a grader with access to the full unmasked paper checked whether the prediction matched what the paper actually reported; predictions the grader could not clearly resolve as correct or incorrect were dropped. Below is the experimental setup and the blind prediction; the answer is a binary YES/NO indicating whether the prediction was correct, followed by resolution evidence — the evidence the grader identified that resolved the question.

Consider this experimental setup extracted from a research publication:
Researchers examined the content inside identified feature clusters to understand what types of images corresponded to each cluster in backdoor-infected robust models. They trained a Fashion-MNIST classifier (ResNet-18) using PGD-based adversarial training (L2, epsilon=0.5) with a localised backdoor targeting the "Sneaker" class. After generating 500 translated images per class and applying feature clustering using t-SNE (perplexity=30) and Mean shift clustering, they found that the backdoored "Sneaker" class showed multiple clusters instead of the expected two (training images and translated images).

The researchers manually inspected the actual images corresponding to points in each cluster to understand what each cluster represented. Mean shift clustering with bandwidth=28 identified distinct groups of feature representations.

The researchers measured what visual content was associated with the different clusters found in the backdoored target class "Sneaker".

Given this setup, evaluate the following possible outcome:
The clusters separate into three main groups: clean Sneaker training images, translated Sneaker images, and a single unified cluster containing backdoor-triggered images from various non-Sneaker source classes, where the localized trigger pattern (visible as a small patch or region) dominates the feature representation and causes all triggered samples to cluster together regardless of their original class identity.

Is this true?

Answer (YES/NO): NO